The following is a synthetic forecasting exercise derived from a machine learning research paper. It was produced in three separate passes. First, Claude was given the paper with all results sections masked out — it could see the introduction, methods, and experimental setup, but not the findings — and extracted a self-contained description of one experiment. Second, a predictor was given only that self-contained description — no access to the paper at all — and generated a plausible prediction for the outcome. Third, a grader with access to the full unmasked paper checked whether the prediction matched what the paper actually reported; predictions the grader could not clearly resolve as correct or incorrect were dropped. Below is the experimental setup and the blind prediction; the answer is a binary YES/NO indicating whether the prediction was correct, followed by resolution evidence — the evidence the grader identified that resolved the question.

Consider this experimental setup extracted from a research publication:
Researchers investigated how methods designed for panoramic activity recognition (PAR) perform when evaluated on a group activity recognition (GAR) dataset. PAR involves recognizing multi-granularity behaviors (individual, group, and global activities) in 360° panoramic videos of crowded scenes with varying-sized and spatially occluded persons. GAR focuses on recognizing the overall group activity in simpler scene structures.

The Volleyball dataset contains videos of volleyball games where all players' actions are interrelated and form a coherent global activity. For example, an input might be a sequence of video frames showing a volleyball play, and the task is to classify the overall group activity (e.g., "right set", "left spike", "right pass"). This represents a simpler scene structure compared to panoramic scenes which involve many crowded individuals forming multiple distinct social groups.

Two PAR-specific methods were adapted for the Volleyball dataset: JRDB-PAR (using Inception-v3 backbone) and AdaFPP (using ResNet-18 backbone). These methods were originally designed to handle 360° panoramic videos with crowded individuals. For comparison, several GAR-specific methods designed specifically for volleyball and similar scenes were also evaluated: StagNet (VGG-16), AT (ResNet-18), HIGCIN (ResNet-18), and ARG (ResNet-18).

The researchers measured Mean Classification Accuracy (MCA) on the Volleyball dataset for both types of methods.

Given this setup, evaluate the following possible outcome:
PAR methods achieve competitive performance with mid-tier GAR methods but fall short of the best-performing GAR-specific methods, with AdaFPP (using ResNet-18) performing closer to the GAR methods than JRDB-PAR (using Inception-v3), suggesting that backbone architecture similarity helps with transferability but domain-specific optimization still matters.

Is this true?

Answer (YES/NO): NO